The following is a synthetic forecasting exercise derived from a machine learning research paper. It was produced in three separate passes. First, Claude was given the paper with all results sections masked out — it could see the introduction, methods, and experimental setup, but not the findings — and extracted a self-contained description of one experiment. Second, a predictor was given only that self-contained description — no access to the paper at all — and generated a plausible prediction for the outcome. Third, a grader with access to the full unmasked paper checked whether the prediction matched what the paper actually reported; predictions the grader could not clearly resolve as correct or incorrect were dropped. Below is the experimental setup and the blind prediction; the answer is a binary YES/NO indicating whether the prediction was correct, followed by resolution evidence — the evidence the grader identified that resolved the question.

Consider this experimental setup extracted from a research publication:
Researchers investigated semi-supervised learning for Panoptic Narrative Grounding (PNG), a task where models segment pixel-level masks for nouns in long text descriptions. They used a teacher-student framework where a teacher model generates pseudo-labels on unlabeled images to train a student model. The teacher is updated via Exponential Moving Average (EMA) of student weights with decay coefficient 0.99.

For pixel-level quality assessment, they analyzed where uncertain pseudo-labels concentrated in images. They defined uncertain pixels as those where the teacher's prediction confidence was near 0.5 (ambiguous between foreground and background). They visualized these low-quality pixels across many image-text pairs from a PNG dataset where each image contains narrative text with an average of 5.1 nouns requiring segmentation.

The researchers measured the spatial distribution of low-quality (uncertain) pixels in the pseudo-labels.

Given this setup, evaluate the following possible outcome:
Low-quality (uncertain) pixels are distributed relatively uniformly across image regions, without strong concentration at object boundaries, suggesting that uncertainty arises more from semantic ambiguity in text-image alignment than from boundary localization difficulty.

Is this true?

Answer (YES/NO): NO